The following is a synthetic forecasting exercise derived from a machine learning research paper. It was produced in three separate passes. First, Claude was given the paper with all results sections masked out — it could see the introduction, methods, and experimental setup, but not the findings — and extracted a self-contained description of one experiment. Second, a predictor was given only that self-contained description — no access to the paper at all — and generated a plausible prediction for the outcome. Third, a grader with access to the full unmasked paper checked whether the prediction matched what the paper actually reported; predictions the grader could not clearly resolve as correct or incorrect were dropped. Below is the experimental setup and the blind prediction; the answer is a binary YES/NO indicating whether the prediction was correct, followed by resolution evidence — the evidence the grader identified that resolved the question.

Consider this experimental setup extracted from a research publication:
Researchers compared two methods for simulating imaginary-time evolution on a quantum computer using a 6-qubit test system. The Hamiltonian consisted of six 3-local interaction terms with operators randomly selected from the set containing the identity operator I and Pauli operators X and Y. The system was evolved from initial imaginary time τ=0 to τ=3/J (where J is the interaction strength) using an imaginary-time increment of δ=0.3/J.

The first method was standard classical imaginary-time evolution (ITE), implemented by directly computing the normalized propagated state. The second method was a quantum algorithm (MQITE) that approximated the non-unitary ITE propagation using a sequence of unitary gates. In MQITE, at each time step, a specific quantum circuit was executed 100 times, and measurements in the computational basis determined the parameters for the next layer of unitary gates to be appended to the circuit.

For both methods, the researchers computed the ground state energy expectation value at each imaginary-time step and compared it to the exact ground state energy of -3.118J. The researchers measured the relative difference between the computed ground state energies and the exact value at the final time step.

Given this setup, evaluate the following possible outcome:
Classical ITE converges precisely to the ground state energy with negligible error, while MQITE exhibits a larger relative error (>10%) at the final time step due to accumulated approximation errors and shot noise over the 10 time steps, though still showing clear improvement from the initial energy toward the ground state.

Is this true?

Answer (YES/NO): NO